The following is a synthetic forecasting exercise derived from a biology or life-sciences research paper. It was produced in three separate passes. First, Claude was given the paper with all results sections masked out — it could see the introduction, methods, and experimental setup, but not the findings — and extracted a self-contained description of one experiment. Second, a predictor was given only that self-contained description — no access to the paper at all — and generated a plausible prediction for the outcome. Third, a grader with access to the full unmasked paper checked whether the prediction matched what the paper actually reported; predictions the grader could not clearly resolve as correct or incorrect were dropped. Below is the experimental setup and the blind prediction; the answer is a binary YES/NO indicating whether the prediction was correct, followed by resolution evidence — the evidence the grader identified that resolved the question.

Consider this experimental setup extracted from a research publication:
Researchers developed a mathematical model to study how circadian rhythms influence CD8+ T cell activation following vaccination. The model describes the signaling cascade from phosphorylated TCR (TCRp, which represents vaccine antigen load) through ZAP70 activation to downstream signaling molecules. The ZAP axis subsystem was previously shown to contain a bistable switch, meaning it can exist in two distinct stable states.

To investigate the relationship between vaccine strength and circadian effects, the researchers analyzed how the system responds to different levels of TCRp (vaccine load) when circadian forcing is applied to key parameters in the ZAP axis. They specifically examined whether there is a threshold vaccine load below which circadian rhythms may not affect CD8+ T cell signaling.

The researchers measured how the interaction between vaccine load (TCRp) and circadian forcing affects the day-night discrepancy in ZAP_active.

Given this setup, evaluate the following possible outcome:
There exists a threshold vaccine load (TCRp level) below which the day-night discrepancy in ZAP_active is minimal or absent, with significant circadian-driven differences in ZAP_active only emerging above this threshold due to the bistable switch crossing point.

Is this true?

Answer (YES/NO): YES